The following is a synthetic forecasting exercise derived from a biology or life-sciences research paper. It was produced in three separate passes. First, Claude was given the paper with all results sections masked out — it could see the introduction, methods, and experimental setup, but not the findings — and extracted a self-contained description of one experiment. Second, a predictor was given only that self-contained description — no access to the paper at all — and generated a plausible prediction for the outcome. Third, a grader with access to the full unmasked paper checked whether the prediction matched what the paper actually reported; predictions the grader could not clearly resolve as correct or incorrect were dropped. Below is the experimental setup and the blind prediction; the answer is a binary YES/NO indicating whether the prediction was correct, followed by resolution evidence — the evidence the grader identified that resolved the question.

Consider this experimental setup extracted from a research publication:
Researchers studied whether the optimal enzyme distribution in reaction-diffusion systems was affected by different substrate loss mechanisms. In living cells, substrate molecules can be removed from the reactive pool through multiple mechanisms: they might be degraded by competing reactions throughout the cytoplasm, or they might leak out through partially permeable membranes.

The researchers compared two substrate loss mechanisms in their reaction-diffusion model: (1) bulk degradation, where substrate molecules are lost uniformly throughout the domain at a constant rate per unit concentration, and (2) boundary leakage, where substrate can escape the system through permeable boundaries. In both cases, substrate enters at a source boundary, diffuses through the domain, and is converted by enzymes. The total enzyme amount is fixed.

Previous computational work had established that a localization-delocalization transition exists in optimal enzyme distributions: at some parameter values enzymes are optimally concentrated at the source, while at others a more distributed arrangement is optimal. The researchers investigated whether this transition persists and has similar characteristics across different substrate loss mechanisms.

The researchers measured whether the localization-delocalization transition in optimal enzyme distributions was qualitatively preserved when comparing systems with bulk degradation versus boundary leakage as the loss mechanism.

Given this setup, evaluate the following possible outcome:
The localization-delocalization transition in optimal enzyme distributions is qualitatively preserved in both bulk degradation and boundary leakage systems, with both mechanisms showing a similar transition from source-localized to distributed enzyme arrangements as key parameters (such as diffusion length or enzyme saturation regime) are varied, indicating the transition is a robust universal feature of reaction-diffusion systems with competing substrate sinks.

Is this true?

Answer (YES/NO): YES